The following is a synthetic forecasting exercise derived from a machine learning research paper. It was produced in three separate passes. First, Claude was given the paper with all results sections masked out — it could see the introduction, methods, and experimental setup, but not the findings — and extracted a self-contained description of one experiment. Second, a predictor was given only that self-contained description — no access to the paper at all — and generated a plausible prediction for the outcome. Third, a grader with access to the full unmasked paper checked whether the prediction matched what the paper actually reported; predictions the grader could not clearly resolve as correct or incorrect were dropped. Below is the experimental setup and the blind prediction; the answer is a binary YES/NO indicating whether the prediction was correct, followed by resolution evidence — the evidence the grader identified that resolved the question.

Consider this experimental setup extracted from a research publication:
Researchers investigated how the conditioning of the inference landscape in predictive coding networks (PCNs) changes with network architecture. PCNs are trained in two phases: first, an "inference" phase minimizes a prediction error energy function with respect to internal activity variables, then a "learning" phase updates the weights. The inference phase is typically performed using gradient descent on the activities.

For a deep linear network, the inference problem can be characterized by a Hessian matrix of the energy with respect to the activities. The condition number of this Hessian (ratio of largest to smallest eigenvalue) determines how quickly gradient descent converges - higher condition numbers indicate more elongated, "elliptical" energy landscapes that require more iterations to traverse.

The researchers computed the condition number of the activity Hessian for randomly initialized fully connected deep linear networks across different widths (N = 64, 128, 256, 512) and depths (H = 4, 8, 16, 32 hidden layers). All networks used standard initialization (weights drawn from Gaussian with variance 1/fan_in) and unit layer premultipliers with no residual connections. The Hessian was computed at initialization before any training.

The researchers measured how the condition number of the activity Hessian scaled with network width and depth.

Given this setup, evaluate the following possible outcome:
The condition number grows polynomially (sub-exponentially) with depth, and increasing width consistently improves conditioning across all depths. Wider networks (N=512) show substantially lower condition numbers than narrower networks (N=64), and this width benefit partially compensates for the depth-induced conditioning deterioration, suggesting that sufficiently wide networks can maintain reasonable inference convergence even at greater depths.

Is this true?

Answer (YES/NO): NO